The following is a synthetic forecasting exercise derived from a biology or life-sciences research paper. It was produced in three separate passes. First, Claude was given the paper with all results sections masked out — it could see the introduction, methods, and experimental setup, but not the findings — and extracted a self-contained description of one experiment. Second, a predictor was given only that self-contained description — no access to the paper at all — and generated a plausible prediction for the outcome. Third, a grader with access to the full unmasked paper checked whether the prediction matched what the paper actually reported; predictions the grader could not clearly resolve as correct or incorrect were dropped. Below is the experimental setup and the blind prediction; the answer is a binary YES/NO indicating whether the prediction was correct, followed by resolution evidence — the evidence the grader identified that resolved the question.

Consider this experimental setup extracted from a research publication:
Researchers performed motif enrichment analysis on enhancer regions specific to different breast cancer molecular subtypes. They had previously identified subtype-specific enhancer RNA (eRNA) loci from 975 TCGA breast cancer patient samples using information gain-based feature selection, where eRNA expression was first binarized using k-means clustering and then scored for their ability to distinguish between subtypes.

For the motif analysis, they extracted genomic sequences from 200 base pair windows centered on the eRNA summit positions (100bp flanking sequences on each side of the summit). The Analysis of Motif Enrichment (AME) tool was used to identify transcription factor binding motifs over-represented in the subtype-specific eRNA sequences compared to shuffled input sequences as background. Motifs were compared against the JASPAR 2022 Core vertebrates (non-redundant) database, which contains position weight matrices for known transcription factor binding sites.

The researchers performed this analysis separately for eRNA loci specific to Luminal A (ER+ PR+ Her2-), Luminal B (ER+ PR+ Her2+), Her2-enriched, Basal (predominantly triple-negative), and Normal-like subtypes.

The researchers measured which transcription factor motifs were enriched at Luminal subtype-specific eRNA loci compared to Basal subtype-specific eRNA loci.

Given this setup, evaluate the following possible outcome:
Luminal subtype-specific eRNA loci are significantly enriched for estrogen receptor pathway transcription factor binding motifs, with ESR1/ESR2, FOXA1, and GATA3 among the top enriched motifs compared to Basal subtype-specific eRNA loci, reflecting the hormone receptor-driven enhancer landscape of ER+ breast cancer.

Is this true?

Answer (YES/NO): NO